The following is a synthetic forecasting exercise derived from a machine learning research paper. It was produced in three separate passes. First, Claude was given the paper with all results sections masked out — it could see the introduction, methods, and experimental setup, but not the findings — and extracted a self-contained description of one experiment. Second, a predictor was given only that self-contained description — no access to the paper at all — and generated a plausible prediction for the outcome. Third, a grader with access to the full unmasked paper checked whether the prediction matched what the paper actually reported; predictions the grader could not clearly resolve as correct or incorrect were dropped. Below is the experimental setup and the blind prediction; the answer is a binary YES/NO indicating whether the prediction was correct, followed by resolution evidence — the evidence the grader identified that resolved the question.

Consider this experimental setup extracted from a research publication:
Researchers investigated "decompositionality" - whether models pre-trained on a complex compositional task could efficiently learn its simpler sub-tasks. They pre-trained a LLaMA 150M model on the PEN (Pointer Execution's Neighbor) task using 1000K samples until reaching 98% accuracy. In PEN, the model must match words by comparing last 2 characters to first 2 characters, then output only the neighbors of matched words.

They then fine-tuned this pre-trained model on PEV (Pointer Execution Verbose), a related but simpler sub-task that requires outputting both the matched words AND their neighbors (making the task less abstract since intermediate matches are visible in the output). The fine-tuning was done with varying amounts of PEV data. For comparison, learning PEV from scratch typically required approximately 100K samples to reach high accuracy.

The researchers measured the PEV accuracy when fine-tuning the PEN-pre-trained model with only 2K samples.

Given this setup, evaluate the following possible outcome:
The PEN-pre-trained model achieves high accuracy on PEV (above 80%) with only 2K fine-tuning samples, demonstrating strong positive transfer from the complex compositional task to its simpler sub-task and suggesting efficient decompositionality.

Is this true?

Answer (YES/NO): NO